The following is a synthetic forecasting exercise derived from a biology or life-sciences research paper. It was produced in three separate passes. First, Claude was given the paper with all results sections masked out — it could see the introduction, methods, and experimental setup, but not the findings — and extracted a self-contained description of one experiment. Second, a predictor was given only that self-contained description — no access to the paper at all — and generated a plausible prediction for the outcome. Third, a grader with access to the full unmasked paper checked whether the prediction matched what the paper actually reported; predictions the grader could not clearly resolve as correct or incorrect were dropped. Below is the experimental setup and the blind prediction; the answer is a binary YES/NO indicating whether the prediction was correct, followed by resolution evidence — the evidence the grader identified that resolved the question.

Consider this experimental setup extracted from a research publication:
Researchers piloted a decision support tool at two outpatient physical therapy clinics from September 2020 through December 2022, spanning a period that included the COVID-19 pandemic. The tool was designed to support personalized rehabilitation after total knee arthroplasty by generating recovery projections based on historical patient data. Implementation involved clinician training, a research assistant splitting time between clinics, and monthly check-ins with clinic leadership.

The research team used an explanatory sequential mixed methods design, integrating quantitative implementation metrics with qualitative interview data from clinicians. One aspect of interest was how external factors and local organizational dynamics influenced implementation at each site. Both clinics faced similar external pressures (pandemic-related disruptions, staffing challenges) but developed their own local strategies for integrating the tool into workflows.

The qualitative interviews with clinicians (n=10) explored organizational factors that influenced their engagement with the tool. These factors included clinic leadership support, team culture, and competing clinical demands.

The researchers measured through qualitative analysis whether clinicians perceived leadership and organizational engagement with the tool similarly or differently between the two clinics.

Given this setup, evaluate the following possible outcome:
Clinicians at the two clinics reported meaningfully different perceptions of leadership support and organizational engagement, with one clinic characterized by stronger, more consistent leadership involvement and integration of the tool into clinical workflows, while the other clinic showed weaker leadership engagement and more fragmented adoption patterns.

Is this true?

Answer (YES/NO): NO